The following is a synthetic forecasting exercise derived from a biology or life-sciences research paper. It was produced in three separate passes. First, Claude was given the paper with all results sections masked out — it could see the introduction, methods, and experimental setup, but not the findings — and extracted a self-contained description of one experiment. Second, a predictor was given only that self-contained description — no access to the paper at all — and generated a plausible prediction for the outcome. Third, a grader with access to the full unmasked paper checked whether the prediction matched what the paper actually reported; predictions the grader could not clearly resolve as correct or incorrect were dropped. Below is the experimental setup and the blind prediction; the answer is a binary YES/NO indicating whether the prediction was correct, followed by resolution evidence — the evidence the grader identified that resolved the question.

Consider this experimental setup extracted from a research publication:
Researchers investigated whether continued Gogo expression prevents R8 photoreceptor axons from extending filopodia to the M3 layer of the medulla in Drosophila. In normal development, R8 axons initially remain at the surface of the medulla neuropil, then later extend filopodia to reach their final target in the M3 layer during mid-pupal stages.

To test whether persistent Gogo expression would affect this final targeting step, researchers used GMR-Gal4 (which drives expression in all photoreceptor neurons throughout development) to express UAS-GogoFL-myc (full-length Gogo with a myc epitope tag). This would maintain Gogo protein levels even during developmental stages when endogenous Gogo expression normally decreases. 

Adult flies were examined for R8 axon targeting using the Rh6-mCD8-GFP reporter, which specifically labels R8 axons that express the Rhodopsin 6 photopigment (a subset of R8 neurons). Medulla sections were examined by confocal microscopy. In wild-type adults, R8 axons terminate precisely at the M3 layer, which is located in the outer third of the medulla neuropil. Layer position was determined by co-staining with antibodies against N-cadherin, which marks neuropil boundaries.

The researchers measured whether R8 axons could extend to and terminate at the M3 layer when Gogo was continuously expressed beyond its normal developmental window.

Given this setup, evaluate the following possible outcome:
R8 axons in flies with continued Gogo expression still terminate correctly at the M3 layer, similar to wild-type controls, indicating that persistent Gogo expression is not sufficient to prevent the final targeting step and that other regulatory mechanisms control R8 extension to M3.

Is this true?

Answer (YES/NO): NO